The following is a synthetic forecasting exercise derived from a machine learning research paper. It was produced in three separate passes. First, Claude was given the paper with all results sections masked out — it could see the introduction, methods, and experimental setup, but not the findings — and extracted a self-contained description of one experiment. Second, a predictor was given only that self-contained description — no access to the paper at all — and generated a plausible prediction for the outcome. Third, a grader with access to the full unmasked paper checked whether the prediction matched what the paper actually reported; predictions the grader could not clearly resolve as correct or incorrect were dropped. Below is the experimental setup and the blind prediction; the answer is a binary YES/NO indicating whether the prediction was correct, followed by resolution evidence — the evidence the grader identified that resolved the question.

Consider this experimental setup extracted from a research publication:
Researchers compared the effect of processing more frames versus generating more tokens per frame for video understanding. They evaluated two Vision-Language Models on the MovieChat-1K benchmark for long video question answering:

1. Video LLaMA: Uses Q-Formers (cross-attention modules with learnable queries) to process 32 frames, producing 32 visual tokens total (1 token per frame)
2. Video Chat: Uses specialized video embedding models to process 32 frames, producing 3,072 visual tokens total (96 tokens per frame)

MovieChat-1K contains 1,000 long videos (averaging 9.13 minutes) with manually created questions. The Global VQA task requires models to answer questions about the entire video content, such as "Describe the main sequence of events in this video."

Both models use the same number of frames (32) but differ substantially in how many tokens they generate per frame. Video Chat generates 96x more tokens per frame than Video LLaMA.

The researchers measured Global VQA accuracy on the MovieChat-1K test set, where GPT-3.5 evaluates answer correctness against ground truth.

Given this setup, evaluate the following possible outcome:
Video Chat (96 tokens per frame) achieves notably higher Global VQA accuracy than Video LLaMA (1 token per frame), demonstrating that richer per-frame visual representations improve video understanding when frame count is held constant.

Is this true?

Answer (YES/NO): YES